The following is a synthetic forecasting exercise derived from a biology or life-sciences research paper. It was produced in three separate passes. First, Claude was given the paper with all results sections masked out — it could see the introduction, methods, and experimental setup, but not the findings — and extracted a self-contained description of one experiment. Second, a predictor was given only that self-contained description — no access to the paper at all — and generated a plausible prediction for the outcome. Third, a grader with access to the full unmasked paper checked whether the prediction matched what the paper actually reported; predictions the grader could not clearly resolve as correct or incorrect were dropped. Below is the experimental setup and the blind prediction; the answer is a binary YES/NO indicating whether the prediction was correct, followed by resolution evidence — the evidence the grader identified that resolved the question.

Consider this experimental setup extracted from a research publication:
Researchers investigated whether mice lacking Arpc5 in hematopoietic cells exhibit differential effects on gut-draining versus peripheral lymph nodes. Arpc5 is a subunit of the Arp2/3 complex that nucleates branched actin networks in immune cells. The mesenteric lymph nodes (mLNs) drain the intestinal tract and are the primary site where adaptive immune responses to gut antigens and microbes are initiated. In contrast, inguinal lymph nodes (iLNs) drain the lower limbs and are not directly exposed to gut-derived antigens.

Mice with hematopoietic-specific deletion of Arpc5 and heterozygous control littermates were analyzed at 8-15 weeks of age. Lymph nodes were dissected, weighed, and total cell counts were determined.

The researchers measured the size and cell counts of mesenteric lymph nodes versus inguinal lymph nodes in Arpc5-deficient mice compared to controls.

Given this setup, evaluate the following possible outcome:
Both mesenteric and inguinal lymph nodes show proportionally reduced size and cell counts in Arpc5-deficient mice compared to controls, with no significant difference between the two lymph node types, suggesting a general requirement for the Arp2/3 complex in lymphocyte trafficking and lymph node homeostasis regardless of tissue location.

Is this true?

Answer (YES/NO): NO